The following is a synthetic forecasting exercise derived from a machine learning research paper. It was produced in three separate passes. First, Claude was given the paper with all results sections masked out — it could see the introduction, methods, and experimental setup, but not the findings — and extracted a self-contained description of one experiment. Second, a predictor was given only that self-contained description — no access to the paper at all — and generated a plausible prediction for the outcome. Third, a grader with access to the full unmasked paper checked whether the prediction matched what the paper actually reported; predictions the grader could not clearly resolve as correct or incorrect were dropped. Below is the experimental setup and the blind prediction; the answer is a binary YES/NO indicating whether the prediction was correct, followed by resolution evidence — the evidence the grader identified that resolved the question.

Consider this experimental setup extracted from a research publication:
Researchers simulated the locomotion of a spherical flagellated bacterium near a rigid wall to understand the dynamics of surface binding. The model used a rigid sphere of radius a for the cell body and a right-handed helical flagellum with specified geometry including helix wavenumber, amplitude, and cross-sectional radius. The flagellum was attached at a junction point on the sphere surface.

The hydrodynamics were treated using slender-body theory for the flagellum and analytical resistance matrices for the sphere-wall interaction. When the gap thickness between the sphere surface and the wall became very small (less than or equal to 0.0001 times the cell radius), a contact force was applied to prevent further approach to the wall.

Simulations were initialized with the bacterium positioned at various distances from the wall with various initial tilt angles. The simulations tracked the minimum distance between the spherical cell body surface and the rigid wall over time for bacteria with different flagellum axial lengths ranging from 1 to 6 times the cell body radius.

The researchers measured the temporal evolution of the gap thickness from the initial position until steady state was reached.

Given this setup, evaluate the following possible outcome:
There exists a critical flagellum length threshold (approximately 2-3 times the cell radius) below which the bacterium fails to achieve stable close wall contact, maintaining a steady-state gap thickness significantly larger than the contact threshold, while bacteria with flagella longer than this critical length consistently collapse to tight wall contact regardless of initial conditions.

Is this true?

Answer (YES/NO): NO